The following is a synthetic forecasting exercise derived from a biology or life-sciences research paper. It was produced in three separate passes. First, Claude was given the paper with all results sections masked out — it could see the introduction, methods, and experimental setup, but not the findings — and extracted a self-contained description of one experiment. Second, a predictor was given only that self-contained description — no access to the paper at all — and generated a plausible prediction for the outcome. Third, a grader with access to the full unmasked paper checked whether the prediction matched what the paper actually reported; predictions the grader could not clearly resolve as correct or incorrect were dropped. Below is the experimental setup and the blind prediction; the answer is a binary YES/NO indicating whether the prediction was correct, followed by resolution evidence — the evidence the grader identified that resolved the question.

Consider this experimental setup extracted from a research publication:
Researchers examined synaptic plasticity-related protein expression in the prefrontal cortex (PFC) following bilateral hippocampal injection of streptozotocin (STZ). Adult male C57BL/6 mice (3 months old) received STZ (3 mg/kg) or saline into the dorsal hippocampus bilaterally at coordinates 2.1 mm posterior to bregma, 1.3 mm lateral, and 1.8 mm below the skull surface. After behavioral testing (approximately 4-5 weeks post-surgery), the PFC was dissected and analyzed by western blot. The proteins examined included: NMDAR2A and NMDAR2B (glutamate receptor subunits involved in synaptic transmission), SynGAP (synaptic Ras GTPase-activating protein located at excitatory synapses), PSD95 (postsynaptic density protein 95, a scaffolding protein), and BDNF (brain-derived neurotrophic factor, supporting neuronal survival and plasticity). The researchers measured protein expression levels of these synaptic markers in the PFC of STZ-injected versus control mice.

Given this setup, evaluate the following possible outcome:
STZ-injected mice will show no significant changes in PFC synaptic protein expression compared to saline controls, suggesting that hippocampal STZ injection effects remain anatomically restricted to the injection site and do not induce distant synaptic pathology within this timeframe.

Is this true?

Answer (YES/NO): NO